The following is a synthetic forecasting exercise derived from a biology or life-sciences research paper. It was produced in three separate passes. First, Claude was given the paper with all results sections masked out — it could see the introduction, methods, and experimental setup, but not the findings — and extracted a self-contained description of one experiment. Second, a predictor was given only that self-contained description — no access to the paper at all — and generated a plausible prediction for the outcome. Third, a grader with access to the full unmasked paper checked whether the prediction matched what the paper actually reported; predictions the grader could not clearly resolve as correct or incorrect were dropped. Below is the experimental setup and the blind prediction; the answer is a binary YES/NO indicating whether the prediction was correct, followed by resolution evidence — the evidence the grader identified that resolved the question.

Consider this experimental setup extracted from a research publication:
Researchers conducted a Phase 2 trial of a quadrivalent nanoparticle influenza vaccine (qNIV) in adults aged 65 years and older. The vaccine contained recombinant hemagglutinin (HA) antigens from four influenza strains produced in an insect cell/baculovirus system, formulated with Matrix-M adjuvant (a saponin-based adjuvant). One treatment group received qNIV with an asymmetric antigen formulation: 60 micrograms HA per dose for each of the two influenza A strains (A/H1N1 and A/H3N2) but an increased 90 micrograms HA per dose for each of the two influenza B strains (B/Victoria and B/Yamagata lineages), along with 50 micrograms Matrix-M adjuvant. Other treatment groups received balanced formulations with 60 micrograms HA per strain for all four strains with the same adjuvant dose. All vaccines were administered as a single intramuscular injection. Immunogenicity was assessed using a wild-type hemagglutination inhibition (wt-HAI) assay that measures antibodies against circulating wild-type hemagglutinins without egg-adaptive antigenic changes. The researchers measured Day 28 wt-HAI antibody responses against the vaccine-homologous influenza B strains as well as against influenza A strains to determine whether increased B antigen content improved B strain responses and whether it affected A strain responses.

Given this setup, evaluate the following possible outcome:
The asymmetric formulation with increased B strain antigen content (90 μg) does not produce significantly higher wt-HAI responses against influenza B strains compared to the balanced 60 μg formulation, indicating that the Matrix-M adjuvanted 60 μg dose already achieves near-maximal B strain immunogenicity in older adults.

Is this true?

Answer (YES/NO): NO